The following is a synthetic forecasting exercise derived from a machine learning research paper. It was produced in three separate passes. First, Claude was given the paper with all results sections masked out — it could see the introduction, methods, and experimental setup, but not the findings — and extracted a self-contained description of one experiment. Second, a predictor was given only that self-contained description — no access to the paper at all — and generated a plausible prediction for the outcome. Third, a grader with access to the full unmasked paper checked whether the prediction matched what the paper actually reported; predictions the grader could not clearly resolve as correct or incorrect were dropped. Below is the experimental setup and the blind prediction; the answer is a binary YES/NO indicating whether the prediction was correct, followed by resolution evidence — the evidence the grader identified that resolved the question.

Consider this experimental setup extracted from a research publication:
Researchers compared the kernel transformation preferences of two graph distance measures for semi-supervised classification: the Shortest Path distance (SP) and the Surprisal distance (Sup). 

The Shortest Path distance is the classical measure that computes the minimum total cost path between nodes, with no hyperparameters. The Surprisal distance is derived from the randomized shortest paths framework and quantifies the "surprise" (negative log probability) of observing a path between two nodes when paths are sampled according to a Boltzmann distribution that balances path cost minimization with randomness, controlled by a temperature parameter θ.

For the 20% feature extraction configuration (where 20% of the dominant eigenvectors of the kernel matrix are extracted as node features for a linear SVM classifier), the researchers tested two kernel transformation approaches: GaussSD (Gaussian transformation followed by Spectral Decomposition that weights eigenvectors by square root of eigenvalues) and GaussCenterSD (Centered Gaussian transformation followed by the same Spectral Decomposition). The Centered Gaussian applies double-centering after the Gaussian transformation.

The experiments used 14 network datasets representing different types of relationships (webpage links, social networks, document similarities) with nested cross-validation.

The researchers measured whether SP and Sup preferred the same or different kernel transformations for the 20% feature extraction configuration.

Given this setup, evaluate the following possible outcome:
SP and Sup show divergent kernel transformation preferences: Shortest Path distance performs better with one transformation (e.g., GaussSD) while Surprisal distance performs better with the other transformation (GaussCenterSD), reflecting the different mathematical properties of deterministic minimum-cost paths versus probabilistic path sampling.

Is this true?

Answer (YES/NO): NO